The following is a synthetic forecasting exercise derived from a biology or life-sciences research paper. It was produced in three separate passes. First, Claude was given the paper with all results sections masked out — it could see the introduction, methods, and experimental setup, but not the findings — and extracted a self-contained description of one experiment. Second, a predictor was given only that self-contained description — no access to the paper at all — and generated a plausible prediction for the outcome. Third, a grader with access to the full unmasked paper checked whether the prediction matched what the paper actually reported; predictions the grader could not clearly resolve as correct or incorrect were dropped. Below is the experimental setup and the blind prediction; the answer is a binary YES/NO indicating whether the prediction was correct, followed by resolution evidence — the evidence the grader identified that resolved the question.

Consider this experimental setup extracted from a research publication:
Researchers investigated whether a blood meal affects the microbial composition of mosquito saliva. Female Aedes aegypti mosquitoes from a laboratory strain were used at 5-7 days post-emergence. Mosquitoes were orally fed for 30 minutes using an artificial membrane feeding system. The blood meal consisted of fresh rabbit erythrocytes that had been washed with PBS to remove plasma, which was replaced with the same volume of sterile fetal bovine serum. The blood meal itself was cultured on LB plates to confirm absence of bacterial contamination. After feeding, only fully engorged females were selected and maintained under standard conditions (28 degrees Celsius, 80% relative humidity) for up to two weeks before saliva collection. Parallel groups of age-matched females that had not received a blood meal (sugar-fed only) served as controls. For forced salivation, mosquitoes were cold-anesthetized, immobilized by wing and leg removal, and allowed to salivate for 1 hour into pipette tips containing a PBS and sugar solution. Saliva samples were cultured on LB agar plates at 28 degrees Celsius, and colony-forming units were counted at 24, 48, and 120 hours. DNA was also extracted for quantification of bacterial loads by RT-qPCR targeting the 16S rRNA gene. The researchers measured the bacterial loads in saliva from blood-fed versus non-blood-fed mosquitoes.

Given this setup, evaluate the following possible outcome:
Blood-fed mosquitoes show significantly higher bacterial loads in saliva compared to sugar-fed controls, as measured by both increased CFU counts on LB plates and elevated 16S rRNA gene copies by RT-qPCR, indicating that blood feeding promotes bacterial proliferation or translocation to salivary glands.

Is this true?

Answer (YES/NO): NO